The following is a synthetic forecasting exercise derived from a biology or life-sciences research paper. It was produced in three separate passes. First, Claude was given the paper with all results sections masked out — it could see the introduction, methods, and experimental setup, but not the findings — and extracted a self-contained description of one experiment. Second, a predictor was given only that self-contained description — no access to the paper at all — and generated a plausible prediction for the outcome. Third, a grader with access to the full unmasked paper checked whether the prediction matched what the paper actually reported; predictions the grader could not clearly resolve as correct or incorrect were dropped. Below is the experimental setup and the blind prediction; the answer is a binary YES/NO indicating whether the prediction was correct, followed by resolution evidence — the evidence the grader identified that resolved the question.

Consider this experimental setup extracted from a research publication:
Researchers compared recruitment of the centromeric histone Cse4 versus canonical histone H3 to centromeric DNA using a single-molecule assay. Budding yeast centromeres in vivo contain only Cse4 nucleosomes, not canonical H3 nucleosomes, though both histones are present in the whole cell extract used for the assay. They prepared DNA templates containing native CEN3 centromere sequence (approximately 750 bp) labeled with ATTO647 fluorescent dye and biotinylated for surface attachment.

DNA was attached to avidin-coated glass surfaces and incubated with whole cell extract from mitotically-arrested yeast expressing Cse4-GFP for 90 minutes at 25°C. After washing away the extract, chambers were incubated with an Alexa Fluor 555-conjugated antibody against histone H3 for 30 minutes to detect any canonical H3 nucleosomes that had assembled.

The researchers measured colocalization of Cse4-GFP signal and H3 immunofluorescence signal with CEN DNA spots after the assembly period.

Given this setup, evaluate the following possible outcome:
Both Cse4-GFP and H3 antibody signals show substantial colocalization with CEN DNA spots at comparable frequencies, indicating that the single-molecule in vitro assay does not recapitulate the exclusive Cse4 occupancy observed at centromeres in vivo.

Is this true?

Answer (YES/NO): NO